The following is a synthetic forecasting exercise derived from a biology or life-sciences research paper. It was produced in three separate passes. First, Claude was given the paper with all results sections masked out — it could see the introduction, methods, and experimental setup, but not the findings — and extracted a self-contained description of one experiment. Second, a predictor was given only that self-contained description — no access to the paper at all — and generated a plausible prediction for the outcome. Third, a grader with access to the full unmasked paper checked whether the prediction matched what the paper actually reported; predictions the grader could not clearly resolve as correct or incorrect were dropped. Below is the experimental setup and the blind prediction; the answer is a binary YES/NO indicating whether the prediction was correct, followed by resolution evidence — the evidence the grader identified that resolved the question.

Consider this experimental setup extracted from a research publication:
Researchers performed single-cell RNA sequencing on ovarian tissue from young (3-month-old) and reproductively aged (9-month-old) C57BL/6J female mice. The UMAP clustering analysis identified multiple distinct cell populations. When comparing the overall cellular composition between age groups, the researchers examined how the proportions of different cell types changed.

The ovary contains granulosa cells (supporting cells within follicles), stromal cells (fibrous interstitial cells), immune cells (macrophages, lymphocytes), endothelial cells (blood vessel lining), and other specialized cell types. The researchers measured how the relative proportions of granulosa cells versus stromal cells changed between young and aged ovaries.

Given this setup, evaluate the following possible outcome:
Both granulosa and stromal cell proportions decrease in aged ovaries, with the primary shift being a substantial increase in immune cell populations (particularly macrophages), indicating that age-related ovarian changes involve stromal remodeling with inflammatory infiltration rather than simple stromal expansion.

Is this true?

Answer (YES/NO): NO